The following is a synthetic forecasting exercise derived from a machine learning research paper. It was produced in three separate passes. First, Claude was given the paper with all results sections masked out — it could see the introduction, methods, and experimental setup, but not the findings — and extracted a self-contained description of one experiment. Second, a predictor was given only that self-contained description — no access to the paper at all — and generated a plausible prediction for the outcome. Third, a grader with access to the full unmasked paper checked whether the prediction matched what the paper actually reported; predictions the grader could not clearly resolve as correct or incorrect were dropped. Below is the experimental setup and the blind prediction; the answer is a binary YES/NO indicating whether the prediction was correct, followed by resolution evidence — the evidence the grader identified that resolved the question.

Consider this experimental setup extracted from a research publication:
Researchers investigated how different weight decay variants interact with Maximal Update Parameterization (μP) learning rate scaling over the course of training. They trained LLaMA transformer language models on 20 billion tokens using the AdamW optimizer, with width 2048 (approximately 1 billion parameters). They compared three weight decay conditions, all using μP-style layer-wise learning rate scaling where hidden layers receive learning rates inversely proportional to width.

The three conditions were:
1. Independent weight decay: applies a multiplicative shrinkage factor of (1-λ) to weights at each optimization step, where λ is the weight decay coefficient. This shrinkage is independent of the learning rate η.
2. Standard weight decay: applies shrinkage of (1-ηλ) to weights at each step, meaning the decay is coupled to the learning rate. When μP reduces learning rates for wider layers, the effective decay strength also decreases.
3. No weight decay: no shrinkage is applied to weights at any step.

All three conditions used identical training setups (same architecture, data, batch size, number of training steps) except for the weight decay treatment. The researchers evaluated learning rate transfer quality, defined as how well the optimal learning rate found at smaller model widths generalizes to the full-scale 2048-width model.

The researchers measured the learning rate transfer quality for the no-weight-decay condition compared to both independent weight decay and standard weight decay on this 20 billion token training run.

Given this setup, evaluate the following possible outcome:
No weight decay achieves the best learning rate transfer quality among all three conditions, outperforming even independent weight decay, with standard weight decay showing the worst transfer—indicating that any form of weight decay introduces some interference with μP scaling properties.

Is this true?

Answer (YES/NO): NO